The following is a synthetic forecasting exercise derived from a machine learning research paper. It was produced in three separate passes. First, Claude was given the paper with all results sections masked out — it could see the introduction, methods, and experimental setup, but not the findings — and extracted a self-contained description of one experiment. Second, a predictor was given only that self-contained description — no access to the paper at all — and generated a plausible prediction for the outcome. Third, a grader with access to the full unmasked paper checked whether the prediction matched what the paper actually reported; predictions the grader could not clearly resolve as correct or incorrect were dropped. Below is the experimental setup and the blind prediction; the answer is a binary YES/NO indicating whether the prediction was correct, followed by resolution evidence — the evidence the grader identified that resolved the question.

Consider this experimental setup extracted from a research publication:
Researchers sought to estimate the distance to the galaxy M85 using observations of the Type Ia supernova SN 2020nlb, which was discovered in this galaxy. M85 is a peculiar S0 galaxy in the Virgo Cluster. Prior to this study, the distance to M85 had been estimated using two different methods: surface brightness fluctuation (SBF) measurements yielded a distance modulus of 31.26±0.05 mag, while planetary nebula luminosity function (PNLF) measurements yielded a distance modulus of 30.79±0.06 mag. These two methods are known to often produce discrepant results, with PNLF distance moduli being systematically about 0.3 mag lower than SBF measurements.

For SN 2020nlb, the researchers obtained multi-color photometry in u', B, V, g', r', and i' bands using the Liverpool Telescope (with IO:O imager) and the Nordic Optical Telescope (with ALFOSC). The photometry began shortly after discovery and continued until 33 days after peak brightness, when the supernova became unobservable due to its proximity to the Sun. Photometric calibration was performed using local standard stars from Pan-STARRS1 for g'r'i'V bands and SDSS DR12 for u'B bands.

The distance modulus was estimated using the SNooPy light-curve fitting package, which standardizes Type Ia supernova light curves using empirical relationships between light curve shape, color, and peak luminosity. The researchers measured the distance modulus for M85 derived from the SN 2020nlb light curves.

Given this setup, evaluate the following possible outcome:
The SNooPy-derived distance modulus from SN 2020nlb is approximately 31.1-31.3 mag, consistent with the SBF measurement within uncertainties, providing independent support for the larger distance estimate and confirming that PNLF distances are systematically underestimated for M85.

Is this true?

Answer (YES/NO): NO